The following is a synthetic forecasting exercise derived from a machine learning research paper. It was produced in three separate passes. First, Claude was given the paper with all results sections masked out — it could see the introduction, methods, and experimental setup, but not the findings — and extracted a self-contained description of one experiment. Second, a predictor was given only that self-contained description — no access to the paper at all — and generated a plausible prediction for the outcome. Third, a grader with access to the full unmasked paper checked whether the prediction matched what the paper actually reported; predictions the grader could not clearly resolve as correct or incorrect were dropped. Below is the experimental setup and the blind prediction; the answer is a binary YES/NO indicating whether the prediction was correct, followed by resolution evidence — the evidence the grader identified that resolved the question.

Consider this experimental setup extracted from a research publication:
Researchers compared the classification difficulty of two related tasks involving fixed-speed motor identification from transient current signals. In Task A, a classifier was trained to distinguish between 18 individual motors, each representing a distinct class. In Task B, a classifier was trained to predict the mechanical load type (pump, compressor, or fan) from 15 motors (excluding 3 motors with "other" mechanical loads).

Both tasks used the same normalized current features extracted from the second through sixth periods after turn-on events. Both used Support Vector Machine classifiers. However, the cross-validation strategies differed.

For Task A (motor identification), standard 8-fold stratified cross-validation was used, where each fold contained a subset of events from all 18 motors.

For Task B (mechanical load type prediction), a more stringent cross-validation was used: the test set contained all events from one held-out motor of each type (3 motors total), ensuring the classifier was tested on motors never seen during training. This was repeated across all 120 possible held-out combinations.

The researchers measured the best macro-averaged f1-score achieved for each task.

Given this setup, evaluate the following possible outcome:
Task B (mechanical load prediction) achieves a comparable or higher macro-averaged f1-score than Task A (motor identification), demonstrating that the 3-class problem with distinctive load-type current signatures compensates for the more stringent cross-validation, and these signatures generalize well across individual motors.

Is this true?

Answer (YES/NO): NO